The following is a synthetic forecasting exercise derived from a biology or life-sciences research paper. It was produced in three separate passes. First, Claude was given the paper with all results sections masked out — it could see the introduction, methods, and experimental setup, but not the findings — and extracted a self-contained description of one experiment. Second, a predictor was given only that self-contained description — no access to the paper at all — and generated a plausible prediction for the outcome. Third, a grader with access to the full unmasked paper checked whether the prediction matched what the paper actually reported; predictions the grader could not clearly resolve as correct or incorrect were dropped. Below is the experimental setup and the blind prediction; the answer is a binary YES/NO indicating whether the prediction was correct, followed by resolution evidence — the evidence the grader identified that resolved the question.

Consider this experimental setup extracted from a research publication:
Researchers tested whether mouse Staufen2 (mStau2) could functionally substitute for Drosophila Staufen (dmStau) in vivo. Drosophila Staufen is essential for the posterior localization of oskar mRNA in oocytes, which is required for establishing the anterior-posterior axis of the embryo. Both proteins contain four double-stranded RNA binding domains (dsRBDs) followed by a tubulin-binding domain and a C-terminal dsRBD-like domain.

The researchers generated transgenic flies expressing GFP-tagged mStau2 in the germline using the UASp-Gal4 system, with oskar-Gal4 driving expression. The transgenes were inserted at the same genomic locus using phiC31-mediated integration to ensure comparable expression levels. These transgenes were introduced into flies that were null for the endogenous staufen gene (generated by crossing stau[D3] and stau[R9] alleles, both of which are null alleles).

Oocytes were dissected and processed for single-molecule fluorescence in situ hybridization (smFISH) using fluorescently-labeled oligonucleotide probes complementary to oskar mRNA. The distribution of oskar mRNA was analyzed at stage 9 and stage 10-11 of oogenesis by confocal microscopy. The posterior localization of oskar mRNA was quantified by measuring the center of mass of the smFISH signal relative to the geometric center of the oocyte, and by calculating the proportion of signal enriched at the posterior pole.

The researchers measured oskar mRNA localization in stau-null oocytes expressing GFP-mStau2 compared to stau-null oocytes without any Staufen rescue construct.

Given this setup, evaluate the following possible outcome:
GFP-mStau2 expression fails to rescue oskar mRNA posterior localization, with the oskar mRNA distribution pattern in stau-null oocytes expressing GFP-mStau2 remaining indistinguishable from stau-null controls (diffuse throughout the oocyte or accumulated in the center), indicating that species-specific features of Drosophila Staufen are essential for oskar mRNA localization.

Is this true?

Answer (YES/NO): NO